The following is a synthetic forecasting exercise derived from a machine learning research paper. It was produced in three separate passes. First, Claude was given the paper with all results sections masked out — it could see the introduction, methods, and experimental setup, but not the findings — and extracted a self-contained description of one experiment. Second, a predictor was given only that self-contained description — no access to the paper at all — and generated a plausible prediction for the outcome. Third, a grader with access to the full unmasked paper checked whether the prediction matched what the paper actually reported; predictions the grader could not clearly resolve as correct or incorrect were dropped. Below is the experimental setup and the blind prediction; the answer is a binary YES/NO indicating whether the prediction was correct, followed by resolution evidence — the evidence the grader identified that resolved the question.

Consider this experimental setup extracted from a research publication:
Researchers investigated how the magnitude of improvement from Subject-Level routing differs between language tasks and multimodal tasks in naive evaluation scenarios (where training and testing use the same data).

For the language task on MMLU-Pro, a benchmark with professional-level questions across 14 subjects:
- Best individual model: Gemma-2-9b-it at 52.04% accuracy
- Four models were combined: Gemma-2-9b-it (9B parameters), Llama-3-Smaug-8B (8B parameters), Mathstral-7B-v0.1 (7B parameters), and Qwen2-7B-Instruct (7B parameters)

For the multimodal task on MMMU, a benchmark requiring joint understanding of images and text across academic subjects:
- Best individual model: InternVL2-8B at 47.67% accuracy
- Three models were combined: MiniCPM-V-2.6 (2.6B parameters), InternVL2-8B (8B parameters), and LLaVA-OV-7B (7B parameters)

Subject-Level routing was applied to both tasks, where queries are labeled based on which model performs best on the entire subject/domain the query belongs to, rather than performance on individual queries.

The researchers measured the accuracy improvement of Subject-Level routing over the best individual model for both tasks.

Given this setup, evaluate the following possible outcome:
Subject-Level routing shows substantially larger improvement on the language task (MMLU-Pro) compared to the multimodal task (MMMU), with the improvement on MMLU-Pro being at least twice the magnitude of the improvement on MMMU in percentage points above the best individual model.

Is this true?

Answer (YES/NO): NO